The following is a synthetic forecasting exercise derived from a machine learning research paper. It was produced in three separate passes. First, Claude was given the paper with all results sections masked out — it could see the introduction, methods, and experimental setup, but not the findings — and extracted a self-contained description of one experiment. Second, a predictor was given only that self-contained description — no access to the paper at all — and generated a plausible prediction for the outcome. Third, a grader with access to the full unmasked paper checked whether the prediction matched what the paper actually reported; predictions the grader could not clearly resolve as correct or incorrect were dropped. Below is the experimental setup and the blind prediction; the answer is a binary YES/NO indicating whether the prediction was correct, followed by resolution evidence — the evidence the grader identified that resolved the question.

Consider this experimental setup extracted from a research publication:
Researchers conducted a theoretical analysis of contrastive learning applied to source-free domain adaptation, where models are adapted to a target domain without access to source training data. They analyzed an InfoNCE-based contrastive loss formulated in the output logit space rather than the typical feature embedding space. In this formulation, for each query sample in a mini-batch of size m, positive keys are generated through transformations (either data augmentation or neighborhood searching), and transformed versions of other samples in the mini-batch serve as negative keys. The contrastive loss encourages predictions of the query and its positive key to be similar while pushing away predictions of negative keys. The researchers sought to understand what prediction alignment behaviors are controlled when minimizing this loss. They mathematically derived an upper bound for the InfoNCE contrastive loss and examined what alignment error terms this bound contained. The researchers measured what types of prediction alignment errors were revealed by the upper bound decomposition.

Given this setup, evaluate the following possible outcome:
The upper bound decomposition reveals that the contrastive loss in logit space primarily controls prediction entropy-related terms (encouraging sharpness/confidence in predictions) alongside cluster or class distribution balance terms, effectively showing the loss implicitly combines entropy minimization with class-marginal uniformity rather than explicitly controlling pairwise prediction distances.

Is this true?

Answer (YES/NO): NO